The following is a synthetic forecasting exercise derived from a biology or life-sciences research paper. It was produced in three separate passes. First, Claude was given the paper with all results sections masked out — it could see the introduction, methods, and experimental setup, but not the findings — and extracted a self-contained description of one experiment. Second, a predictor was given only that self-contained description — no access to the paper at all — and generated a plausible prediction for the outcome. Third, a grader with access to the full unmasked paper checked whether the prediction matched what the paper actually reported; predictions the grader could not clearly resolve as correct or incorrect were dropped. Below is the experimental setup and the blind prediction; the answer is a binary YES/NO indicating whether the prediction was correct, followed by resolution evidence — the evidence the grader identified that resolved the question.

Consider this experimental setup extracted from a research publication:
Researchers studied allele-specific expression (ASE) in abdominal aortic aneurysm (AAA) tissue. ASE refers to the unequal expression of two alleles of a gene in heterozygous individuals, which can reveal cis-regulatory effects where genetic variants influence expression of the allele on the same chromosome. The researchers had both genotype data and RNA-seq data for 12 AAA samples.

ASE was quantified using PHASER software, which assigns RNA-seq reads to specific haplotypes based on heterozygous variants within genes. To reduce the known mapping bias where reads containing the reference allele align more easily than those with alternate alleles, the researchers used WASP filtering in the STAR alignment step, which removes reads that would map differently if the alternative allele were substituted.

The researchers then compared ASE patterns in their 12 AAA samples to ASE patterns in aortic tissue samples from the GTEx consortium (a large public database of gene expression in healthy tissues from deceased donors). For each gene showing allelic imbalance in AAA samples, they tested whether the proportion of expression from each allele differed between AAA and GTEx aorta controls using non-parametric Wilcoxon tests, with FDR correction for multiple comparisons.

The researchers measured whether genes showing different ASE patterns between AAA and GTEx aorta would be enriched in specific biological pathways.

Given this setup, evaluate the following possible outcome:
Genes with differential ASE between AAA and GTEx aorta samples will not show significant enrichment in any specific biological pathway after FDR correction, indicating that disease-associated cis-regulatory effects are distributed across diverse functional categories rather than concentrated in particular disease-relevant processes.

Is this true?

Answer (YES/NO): NO